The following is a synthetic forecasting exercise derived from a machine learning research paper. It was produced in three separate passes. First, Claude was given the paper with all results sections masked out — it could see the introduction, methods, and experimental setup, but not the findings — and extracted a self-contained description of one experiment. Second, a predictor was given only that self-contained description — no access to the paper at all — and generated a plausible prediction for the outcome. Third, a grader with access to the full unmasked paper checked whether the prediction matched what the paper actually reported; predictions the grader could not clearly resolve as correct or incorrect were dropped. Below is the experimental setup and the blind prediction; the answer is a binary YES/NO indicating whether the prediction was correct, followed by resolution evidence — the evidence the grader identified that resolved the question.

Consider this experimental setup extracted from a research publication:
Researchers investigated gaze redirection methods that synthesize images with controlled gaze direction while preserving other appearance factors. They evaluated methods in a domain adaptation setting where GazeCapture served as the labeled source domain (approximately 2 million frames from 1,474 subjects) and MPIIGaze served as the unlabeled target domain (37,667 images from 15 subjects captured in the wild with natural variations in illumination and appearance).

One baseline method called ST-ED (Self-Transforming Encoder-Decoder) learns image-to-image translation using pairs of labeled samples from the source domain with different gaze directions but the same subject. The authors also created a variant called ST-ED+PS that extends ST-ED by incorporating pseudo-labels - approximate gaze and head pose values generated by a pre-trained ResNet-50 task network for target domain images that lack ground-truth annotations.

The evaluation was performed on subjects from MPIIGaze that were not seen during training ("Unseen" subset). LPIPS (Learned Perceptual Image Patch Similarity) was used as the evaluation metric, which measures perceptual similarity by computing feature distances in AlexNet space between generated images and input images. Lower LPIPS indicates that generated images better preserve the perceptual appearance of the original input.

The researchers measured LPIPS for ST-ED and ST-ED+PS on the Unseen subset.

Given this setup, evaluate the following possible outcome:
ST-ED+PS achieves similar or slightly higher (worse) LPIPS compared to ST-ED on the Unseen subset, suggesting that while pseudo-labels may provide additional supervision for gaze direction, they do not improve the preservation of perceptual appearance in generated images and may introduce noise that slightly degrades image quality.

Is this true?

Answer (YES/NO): NO